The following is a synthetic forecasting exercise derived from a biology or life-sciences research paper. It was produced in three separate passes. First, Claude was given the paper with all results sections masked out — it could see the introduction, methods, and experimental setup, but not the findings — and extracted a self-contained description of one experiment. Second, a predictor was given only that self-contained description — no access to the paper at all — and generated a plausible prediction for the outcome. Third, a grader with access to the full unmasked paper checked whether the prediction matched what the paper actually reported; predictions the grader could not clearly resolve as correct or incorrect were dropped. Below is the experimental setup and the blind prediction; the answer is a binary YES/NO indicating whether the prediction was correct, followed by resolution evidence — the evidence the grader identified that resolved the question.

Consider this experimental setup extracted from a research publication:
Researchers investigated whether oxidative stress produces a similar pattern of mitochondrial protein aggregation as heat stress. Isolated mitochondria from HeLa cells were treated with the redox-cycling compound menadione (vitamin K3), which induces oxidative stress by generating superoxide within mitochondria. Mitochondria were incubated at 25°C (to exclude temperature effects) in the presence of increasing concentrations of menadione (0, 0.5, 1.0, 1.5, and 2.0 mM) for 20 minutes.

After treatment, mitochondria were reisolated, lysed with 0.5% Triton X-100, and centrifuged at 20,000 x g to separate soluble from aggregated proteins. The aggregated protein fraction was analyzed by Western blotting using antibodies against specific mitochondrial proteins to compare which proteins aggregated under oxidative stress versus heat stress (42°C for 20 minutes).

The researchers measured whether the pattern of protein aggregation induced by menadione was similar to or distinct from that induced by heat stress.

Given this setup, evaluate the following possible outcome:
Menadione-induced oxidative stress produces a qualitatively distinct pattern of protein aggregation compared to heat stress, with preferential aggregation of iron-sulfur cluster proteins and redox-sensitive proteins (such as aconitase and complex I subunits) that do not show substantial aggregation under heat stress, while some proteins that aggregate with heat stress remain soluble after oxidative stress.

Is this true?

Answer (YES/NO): NO